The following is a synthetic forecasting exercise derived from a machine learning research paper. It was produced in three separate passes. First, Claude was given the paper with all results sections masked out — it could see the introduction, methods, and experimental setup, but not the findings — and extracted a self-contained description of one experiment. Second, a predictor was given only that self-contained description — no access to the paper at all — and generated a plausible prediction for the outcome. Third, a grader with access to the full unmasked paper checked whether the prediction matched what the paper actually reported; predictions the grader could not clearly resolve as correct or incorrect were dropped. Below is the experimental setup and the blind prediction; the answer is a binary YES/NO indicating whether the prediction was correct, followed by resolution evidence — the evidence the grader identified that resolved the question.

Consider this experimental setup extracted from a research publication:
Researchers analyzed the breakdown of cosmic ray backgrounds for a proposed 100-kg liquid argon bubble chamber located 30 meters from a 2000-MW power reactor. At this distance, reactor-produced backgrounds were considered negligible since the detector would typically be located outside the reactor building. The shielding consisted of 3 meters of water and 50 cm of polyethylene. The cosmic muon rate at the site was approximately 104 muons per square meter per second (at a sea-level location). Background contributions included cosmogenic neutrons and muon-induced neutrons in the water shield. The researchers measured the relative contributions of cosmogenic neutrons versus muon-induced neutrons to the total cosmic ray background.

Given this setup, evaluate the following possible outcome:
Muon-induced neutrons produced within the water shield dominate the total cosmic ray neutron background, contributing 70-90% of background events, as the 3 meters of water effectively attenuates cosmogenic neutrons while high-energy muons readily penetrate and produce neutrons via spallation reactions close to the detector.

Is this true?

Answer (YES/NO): NO